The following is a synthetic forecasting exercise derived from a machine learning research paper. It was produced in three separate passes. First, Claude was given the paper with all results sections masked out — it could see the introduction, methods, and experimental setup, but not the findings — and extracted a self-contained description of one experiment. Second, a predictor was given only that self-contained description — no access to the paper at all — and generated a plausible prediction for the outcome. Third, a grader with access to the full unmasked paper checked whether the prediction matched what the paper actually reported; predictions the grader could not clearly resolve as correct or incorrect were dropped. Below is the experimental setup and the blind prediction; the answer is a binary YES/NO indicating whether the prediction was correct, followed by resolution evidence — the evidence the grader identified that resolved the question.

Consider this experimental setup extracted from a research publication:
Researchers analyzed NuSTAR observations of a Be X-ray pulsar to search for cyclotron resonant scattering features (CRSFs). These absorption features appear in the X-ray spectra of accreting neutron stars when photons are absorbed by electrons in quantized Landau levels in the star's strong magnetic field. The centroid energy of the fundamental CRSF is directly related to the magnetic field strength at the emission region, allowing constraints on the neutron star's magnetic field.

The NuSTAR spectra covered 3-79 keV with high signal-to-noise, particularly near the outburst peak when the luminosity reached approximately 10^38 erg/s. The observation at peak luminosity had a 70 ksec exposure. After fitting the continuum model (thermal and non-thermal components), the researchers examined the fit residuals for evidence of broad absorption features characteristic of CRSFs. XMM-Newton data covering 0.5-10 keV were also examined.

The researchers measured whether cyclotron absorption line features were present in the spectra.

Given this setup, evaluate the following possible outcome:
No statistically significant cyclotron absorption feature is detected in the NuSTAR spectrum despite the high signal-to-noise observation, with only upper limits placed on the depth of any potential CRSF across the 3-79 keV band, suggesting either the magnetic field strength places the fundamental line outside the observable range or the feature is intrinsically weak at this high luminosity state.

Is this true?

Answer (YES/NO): NO